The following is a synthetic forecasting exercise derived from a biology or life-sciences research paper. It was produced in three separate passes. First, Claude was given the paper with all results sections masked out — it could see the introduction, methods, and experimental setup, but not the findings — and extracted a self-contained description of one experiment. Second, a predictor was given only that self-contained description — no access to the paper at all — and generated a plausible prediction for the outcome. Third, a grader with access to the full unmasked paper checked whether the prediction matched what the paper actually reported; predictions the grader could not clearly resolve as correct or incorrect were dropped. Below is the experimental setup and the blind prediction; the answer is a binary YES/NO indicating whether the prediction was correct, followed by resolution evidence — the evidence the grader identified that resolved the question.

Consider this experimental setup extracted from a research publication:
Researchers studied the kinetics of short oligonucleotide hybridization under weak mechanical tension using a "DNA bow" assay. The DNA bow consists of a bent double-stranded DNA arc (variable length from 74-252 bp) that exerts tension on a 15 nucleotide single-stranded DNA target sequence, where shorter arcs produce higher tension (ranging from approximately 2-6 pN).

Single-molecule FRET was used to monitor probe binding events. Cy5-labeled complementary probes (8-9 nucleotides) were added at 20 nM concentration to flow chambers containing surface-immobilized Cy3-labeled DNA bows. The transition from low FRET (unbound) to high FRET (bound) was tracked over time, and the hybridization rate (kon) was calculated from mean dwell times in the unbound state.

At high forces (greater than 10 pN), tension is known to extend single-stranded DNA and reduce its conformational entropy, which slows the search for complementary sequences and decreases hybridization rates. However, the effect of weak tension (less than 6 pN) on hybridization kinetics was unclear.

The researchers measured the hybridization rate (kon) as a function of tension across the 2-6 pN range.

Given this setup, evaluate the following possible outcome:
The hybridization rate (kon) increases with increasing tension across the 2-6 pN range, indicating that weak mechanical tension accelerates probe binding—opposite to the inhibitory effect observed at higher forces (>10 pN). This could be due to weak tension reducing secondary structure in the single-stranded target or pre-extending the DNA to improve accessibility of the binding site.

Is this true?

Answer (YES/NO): YES